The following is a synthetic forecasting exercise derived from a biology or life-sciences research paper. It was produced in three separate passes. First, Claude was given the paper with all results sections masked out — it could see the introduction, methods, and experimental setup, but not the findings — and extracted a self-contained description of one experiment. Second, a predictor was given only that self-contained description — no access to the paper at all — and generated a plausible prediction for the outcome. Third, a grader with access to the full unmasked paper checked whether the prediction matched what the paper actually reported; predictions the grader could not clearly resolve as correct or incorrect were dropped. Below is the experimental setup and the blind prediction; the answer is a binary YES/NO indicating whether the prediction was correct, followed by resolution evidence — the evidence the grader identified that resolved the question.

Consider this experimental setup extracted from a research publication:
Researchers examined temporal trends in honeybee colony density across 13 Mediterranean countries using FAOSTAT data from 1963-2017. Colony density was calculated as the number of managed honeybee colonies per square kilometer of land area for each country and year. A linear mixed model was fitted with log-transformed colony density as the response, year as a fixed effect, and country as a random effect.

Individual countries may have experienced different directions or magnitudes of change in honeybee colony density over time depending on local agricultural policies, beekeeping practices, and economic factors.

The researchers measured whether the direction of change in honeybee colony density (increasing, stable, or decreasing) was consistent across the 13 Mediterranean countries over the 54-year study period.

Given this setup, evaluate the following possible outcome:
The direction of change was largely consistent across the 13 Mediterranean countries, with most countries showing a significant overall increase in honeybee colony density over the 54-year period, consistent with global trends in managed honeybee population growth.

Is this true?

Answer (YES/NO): YES